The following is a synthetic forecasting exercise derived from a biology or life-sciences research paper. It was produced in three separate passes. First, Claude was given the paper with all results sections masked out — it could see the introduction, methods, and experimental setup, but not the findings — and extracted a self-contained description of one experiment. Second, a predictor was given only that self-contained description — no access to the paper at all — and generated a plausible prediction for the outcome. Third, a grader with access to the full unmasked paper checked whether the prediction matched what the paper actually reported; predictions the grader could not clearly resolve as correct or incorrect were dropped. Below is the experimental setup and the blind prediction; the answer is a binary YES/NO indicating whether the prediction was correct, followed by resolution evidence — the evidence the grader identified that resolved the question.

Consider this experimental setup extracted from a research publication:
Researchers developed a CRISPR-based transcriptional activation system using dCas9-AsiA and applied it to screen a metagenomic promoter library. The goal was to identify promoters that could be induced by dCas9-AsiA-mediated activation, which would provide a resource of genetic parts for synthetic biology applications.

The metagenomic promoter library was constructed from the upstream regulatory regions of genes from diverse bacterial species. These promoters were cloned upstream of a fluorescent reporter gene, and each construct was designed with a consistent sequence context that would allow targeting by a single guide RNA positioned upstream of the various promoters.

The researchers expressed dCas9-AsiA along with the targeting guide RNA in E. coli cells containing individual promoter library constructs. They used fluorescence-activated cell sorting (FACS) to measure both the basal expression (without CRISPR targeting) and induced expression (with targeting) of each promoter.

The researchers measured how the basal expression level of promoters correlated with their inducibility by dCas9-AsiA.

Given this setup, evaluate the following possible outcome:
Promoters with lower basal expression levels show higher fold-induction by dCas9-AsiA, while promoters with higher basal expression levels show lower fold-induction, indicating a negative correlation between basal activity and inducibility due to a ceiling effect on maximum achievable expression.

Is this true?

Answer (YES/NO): YES